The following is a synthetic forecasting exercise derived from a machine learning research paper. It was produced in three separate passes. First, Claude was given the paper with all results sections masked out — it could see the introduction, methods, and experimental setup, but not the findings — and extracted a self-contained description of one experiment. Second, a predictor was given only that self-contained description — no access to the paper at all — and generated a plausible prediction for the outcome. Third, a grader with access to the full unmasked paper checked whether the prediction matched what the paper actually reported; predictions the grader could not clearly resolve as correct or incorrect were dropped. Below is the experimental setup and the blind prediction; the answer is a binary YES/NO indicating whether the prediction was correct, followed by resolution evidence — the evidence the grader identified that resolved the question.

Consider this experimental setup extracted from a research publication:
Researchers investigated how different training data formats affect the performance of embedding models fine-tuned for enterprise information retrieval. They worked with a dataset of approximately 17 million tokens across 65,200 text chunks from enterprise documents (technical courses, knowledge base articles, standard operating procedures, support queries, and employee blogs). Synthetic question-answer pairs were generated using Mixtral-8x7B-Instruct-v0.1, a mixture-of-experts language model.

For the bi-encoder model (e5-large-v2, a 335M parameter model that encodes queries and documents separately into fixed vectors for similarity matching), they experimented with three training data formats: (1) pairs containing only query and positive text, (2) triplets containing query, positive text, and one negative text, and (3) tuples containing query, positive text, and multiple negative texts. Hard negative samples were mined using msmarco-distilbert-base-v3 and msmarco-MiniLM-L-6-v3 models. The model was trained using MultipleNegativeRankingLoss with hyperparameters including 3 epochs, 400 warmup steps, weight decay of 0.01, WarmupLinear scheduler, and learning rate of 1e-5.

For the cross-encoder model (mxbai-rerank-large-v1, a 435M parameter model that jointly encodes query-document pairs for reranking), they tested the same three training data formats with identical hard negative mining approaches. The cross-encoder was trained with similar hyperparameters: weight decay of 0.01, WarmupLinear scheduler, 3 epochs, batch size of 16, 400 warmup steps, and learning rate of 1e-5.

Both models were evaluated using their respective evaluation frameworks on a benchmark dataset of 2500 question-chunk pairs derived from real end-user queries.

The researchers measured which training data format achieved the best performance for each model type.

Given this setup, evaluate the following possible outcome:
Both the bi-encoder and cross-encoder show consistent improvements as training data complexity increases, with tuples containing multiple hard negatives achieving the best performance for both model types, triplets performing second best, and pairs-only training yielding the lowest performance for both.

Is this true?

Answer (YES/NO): NO